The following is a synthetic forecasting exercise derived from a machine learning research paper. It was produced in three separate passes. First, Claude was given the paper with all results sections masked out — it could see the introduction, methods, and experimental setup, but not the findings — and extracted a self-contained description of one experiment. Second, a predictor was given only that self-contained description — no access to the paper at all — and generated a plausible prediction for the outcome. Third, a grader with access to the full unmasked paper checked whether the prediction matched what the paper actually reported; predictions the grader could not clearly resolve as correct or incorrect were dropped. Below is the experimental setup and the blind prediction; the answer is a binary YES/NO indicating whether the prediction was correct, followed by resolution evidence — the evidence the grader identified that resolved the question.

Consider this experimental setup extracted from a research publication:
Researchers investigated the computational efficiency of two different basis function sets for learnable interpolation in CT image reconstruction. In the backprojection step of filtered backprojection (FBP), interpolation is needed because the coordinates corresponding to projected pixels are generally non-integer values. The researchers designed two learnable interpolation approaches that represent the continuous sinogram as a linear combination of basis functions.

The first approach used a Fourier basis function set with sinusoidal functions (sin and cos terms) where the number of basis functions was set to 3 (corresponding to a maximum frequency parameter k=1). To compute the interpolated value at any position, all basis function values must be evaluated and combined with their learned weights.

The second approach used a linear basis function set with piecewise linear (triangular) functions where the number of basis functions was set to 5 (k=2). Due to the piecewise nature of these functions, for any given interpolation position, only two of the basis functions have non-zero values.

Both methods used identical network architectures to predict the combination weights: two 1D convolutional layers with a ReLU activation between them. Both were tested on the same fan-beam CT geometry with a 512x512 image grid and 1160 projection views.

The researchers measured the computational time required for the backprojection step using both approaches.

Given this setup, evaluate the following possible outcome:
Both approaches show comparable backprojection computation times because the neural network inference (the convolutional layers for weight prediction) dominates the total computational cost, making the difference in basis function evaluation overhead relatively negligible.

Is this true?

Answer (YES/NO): NO